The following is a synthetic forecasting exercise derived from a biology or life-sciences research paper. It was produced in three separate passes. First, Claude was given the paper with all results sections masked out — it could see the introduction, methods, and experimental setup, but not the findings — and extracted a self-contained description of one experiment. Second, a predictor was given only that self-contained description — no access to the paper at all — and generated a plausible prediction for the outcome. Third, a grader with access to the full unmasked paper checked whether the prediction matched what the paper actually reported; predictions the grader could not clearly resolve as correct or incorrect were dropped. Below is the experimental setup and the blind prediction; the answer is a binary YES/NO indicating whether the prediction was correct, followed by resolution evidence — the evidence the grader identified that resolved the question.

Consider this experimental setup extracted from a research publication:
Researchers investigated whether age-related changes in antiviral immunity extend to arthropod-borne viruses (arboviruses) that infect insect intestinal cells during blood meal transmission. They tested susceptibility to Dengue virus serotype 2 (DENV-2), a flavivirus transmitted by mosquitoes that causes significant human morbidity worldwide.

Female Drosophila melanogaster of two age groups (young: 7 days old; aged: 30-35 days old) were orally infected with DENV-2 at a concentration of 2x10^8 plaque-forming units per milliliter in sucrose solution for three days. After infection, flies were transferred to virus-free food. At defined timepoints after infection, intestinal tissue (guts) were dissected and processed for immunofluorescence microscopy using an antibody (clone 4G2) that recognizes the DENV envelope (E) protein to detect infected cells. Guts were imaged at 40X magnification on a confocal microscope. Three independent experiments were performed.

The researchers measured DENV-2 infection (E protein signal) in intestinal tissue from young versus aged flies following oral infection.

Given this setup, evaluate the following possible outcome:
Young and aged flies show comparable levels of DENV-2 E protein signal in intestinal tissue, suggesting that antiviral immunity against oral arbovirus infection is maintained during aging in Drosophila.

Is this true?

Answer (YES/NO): NO